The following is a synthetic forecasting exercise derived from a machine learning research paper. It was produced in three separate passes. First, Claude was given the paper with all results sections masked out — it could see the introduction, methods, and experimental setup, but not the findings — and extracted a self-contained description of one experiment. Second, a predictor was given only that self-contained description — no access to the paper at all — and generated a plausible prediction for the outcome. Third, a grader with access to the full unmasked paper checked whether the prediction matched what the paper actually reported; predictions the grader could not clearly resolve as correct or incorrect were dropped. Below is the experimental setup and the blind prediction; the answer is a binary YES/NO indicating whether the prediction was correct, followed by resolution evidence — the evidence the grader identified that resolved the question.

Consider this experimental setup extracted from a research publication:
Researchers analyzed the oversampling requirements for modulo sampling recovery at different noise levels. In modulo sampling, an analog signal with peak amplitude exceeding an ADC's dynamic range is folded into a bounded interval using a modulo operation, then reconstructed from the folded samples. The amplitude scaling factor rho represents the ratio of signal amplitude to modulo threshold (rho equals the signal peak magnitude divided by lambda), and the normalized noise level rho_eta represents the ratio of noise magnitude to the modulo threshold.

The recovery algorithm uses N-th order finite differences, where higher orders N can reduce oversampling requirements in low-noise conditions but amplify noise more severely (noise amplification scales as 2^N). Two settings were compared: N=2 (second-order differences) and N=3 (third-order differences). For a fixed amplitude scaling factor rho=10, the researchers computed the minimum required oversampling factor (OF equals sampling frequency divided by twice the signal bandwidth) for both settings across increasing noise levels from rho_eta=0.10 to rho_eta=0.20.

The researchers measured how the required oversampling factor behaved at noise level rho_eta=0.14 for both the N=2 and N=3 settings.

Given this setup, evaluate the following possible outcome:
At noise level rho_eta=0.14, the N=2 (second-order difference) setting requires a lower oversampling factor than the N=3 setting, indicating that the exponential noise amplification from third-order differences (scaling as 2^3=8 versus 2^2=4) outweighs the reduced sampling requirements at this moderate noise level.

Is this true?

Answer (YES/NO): NO